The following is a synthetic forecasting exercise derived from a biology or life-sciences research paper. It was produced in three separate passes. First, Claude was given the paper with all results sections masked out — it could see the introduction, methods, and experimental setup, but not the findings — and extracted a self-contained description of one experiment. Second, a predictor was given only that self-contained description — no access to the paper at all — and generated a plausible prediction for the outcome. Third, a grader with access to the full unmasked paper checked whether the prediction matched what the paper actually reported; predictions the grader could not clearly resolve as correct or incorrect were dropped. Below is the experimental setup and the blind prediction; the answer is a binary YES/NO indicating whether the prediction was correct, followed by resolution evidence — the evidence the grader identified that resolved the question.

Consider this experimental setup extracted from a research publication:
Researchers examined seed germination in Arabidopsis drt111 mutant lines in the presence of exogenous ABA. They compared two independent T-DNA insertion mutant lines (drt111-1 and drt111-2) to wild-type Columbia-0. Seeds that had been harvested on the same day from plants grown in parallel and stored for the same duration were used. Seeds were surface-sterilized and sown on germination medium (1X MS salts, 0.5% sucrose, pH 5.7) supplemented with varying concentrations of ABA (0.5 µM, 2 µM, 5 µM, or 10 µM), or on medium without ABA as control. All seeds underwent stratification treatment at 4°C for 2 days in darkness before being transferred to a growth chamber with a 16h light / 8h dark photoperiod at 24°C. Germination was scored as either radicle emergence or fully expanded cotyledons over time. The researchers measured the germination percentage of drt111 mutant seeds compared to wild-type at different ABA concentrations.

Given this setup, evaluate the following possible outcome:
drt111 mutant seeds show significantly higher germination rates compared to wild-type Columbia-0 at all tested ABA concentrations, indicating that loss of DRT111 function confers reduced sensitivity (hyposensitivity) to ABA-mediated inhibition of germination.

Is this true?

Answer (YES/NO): NO